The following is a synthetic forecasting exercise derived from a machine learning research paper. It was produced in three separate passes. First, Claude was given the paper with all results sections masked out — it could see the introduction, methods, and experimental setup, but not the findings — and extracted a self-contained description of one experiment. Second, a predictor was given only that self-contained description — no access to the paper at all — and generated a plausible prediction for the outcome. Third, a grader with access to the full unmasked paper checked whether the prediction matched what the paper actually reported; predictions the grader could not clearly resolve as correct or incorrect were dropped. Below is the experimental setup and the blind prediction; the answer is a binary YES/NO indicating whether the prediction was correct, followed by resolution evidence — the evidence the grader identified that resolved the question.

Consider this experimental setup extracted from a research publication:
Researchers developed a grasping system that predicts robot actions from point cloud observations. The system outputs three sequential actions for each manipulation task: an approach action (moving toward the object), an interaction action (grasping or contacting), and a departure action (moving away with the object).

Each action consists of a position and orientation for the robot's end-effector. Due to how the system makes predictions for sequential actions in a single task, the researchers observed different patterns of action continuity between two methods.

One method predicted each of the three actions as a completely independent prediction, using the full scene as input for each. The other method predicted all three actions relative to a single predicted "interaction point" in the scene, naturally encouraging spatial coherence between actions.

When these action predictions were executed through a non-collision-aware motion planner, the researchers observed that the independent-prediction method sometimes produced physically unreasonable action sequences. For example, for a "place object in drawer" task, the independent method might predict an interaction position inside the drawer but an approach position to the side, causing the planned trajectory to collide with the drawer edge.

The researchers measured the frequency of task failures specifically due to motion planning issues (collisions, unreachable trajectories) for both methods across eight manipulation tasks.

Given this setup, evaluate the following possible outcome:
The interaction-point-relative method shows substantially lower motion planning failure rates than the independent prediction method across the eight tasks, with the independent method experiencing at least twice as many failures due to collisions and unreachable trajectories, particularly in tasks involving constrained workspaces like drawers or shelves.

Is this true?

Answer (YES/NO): NO